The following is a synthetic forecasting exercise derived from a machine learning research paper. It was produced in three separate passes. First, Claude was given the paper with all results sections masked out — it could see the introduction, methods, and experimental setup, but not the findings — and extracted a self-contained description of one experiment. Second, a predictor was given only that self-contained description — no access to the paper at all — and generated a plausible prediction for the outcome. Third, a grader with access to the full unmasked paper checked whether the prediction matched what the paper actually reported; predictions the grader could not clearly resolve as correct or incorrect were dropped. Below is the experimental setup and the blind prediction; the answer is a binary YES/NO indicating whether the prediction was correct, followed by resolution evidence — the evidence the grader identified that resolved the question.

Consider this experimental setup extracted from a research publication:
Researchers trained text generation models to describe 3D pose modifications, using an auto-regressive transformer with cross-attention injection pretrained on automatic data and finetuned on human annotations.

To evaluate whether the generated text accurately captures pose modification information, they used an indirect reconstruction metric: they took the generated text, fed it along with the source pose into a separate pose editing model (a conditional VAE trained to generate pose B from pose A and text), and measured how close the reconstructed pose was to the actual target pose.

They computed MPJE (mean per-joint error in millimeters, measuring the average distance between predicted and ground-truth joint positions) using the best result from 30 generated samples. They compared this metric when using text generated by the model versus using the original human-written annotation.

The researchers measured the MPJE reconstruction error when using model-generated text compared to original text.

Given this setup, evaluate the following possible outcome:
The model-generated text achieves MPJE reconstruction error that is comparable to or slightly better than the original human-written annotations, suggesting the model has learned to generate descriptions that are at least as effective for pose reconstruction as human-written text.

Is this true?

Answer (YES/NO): YES